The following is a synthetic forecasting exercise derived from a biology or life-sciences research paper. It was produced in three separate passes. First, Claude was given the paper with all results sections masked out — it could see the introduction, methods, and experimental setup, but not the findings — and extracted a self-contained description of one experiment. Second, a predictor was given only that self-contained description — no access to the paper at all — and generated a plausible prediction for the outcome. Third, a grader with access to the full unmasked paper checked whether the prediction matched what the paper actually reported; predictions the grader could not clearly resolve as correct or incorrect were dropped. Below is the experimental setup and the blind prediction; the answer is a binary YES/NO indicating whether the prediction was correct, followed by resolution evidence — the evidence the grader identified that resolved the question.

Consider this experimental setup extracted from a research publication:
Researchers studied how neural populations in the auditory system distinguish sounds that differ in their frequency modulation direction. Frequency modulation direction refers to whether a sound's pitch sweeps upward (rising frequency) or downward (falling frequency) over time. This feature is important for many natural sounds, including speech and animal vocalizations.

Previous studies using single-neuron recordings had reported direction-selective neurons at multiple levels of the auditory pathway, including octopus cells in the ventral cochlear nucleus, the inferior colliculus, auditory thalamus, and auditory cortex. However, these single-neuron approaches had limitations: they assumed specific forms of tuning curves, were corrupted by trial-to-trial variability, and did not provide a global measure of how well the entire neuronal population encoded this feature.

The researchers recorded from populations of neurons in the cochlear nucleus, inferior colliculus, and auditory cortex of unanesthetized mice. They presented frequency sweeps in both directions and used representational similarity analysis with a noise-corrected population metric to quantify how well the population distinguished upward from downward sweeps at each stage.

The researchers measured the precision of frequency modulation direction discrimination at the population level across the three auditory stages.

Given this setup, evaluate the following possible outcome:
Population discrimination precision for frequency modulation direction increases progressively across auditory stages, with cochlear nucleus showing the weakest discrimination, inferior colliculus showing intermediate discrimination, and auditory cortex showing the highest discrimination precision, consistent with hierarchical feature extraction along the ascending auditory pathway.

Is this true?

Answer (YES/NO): YES